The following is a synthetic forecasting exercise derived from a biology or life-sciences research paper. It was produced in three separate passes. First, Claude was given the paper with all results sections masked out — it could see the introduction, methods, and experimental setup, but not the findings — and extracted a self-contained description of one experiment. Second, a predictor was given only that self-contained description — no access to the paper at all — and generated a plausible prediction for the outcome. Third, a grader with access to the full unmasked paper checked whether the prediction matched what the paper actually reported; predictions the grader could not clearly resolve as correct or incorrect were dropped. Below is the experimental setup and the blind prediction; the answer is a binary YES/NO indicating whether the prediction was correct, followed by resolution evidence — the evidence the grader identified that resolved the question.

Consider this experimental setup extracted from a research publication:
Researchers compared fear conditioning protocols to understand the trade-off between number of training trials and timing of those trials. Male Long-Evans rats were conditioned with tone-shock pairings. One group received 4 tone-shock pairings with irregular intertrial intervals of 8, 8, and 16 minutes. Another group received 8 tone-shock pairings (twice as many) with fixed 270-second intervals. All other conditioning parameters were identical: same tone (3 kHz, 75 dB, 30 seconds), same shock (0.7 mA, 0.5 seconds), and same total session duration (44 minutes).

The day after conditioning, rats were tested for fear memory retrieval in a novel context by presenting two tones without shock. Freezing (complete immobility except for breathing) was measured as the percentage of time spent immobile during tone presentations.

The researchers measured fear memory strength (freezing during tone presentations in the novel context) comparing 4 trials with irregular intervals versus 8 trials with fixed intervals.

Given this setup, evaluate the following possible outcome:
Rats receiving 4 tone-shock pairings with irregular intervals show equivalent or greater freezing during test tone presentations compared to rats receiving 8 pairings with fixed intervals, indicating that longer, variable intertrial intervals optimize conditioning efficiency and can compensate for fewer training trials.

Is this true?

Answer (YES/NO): NO